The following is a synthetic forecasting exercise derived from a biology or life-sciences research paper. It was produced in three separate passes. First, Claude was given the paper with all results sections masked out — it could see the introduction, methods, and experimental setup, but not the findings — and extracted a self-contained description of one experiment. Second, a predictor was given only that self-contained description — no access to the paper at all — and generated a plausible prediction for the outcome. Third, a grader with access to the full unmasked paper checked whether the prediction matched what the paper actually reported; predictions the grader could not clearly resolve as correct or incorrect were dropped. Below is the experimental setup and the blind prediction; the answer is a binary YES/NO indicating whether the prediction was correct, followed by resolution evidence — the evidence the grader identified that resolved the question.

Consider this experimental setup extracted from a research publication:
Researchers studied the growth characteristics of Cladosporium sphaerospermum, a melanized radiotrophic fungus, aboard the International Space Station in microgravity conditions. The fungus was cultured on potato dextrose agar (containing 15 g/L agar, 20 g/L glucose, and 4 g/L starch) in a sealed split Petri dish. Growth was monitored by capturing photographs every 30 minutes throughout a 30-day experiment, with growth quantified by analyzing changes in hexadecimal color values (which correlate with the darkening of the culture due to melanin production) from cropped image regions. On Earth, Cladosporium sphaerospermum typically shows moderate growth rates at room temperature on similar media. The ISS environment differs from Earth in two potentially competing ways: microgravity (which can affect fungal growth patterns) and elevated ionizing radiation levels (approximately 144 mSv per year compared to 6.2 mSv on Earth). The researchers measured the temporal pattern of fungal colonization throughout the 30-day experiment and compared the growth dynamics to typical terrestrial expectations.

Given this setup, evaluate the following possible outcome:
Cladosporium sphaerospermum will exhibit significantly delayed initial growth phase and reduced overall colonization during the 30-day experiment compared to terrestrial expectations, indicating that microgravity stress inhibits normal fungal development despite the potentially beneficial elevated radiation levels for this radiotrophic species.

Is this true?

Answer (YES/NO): NO